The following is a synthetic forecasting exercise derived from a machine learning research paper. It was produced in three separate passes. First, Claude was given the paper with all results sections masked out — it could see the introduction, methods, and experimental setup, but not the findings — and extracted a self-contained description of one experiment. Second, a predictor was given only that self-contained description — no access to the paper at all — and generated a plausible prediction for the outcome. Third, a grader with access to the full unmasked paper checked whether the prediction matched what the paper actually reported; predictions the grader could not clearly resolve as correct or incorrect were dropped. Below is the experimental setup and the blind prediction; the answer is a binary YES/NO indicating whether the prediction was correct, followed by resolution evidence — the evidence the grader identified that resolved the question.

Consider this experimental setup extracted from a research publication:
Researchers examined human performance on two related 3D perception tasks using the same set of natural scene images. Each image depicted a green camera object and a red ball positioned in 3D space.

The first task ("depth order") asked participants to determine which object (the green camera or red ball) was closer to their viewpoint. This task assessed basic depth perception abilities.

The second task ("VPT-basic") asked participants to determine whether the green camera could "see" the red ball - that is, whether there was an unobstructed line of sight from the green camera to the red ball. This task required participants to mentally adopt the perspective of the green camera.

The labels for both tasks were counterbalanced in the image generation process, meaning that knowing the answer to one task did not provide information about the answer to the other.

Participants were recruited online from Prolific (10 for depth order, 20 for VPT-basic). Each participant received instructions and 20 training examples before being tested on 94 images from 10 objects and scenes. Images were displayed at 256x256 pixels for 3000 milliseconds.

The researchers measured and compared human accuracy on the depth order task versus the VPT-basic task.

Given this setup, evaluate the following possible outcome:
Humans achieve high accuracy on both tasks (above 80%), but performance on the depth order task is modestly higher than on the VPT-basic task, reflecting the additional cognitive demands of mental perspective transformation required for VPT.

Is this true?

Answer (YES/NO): NO